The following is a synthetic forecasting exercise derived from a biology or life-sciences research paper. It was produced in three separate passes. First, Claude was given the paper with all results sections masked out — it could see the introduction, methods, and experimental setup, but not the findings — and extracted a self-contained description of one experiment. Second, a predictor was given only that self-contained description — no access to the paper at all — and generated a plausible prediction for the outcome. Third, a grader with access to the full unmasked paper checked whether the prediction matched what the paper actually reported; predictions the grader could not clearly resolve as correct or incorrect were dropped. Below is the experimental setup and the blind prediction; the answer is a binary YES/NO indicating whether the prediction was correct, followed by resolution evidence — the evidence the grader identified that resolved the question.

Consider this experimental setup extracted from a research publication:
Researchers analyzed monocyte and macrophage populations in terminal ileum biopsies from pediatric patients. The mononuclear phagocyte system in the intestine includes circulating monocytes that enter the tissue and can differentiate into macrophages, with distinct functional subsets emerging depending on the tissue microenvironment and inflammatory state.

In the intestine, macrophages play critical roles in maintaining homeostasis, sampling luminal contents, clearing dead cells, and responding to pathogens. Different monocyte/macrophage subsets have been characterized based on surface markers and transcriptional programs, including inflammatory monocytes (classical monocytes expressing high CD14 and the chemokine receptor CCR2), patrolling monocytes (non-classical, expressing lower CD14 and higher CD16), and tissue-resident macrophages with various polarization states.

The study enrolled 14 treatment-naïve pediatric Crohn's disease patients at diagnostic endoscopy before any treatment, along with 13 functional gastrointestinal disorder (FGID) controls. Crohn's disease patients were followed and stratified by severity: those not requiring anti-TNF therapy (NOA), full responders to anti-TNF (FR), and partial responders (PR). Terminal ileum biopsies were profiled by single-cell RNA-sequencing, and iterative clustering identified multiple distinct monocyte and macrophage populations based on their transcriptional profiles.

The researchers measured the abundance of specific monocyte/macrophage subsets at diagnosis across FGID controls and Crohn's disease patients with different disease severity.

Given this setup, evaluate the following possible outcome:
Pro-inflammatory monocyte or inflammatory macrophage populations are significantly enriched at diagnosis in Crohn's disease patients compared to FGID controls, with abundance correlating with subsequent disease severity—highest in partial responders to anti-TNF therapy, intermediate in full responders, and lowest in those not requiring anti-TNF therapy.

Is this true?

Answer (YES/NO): NO